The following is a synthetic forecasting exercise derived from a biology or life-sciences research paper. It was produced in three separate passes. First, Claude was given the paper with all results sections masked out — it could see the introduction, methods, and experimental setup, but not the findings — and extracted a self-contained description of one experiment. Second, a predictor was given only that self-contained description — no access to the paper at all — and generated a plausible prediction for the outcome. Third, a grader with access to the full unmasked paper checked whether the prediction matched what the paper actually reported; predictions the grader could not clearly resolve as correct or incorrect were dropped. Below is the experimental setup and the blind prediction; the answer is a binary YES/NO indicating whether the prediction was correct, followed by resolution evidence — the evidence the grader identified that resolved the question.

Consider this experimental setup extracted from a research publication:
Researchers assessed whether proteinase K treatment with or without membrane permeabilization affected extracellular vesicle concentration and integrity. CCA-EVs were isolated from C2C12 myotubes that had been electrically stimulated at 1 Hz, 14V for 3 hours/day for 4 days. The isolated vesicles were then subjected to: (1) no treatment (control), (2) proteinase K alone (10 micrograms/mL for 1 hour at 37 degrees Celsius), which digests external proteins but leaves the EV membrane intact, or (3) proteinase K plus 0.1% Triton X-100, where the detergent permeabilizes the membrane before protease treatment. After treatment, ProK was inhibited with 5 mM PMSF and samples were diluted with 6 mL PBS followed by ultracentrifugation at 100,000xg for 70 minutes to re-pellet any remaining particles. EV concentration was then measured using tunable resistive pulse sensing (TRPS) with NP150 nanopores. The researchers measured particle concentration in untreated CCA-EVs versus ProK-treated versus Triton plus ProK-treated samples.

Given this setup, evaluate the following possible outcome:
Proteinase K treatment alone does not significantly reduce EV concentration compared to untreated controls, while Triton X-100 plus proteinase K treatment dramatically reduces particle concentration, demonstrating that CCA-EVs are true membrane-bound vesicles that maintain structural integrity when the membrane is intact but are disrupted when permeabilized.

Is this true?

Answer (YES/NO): NO